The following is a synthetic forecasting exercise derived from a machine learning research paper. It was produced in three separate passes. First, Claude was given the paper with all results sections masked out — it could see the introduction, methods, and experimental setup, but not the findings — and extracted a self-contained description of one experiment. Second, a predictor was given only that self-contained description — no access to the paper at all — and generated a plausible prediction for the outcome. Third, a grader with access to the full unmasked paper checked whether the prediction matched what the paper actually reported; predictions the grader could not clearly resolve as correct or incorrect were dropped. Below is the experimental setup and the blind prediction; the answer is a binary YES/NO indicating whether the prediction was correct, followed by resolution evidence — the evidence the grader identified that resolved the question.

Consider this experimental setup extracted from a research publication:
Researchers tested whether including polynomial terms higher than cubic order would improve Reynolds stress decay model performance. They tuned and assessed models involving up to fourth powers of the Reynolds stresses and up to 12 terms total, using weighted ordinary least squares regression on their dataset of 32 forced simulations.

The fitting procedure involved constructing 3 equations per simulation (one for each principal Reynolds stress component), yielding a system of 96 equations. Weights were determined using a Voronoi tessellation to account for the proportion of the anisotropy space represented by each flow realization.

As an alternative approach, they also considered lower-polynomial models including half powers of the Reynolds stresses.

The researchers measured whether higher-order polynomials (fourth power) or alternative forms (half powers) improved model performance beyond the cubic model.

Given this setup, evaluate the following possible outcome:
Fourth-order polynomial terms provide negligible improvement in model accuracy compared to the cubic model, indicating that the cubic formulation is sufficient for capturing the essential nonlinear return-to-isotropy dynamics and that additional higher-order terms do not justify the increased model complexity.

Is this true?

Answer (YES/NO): YES